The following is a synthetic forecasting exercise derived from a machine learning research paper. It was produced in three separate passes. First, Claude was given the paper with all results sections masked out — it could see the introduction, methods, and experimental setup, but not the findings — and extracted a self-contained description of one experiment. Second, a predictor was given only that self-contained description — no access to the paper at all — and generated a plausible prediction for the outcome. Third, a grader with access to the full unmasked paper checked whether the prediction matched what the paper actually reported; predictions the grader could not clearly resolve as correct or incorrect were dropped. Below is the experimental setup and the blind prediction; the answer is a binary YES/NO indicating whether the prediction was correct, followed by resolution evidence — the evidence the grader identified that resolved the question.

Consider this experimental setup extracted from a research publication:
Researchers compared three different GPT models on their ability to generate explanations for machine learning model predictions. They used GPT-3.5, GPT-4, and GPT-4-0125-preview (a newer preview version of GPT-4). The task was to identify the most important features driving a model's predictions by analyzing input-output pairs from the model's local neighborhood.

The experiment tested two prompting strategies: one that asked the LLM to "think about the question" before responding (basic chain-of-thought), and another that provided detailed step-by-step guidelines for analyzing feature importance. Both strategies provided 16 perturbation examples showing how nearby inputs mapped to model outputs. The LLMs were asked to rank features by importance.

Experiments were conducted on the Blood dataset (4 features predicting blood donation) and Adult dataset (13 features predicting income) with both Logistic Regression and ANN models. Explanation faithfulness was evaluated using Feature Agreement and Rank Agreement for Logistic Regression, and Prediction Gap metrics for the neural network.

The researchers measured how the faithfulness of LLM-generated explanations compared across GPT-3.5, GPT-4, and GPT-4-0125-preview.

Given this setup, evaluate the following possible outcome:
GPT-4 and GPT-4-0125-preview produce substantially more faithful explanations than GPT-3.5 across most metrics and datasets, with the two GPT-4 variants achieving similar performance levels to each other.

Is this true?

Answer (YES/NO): NO